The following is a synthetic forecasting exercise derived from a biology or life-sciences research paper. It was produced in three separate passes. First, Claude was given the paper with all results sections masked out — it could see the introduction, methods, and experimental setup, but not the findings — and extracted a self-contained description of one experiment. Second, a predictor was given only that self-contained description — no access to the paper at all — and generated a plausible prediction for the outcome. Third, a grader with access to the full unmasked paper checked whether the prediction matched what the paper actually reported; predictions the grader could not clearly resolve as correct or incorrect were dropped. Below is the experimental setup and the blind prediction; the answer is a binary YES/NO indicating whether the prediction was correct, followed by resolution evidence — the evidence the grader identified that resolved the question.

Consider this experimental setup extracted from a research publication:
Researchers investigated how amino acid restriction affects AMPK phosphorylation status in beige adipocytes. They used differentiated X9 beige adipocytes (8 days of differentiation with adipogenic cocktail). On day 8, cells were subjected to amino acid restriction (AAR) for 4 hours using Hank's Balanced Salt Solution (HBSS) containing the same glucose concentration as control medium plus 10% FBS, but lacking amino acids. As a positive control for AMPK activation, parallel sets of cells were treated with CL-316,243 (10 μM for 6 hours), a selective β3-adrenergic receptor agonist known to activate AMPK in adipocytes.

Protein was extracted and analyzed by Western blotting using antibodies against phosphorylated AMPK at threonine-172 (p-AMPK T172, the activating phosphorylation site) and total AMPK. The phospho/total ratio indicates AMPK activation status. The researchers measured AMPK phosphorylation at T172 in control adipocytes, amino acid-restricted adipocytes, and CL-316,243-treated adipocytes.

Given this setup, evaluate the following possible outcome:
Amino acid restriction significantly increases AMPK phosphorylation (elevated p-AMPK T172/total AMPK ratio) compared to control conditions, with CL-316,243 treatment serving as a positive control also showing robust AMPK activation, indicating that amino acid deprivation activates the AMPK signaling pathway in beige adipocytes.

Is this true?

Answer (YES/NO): NO